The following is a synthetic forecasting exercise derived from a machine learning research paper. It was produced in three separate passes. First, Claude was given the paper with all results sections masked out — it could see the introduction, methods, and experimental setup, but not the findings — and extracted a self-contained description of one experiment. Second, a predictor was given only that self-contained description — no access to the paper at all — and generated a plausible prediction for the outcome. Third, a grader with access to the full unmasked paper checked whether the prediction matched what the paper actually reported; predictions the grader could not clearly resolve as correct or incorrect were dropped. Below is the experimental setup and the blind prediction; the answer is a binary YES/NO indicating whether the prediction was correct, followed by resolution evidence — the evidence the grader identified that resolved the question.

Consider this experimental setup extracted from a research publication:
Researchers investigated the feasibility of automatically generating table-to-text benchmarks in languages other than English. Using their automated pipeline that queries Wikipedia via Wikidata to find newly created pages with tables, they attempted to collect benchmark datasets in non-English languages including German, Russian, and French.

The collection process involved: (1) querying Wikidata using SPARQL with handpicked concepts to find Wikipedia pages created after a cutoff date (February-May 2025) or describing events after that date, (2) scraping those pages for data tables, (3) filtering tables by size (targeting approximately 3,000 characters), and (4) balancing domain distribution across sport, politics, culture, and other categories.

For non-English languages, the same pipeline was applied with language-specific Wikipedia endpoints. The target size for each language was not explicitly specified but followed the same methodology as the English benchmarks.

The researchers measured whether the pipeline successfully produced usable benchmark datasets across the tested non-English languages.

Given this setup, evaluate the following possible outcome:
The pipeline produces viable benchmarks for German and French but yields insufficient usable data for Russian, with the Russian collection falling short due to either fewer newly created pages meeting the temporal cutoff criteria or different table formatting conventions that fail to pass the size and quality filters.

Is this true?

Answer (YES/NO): NO